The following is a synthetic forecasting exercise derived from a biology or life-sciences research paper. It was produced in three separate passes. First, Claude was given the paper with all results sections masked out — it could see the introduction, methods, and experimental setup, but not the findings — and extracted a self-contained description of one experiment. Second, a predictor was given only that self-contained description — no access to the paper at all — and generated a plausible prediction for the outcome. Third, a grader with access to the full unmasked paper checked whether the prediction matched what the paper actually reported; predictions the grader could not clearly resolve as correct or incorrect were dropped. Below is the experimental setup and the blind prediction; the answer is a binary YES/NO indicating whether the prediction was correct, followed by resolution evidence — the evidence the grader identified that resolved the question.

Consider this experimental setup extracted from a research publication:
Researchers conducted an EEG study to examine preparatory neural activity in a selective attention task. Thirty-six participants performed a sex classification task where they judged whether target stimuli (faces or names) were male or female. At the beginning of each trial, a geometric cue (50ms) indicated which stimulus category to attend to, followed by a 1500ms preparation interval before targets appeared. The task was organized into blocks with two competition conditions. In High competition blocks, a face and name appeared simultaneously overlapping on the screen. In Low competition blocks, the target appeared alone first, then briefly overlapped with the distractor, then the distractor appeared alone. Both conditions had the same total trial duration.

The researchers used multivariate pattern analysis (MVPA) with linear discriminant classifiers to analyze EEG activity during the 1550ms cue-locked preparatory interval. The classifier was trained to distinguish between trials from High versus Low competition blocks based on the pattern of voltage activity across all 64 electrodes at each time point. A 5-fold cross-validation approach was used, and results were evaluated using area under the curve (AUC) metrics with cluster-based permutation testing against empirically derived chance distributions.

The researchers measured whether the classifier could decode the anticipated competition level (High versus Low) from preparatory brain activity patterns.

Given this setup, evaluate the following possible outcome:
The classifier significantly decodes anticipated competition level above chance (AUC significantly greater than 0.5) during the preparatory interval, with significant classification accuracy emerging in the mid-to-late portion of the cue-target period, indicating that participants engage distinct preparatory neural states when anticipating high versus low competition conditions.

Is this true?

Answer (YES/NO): NO